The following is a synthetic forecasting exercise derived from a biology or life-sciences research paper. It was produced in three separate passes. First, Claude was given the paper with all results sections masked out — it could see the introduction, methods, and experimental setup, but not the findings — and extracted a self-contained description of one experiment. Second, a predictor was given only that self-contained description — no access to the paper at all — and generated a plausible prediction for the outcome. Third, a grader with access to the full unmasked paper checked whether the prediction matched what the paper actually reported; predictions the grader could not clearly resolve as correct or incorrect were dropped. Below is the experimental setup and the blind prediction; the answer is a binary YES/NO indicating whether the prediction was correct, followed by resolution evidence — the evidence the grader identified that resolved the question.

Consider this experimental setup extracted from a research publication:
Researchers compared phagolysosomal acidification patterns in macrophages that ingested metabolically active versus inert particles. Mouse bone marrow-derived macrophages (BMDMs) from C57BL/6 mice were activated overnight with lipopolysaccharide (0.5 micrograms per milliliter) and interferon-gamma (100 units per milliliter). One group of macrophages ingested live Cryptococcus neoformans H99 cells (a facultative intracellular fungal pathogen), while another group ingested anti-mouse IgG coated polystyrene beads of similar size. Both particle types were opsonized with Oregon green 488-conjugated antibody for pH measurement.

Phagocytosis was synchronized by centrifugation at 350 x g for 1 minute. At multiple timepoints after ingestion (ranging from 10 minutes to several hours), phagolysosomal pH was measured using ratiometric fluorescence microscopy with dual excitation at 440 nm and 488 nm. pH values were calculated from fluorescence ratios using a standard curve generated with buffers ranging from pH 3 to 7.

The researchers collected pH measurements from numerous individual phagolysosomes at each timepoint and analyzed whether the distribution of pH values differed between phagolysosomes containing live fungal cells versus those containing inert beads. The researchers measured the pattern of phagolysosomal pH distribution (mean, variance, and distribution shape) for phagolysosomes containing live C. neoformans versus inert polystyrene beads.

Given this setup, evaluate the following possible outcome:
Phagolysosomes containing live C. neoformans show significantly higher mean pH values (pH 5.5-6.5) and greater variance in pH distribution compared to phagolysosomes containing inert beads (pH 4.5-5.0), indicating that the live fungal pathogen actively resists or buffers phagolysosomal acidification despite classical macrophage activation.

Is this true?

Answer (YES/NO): NO